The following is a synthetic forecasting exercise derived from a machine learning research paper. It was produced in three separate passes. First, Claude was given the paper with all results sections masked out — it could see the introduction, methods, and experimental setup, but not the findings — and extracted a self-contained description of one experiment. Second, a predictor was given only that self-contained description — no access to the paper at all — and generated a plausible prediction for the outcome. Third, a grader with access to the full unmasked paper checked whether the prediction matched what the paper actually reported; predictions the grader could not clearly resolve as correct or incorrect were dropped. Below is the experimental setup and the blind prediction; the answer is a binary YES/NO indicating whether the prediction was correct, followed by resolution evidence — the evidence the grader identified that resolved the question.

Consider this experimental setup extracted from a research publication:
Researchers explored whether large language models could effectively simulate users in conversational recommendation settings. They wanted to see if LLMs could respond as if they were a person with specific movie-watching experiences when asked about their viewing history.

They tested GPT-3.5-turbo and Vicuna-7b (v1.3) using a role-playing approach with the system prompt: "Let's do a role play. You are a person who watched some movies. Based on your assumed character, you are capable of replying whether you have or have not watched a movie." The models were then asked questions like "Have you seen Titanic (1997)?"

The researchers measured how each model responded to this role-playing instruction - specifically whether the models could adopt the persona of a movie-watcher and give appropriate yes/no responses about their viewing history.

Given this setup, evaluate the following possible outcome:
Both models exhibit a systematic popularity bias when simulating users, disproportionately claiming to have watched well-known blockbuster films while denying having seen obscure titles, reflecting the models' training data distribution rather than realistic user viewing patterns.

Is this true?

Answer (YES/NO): NO